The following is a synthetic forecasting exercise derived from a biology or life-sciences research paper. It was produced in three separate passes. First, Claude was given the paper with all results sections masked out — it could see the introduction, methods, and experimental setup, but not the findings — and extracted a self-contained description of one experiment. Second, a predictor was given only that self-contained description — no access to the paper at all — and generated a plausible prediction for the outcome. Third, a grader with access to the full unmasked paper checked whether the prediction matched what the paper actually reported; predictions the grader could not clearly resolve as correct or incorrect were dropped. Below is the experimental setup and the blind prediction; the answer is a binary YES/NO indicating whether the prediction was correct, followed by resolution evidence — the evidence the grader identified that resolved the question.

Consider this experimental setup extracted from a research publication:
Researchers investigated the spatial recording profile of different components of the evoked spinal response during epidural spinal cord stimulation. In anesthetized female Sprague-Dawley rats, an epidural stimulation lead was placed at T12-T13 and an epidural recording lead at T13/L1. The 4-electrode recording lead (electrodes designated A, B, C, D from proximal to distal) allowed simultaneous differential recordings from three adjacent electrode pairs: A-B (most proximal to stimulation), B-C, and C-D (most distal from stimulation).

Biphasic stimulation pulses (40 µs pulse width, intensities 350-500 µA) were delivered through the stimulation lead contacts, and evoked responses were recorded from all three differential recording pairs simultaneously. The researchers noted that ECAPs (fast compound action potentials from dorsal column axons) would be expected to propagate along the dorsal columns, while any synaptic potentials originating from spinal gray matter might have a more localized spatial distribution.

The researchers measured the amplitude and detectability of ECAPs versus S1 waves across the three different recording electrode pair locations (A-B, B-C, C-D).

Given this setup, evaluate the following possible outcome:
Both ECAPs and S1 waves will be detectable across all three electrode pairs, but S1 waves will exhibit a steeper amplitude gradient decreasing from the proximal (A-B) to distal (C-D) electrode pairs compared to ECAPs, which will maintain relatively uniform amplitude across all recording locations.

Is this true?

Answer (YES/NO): NO